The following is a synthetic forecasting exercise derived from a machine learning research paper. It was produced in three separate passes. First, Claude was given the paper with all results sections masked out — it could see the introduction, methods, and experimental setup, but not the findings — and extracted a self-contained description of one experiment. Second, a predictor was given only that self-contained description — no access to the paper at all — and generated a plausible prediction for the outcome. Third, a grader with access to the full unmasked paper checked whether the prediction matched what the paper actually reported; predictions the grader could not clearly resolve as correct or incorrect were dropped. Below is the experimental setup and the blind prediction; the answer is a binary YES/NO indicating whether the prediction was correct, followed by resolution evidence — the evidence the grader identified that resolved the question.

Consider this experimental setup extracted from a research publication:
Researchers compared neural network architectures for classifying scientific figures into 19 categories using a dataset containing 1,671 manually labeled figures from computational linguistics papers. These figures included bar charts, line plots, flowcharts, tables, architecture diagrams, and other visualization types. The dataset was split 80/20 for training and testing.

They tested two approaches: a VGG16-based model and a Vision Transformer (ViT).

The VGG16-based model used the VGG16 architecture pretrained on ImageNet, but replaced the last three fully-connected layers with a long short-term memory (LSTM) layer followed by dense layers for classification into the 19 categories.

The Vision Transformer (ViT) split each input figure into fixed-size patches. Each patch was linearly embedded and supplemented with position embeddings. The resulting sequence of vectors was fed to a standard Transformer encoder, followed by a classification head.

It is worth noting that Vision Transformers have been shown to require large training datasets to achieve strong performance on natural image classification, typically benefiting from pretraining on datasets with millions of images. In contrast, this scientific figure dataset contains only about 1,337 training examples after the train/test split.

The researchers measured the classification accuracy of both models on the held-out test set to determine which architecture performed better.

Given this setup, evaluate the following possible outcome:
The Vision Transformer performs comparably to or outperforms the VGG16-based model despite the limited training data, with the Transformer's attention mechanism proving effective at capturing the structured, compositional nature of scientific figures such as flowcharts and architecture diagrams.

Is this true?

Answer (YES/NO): YES